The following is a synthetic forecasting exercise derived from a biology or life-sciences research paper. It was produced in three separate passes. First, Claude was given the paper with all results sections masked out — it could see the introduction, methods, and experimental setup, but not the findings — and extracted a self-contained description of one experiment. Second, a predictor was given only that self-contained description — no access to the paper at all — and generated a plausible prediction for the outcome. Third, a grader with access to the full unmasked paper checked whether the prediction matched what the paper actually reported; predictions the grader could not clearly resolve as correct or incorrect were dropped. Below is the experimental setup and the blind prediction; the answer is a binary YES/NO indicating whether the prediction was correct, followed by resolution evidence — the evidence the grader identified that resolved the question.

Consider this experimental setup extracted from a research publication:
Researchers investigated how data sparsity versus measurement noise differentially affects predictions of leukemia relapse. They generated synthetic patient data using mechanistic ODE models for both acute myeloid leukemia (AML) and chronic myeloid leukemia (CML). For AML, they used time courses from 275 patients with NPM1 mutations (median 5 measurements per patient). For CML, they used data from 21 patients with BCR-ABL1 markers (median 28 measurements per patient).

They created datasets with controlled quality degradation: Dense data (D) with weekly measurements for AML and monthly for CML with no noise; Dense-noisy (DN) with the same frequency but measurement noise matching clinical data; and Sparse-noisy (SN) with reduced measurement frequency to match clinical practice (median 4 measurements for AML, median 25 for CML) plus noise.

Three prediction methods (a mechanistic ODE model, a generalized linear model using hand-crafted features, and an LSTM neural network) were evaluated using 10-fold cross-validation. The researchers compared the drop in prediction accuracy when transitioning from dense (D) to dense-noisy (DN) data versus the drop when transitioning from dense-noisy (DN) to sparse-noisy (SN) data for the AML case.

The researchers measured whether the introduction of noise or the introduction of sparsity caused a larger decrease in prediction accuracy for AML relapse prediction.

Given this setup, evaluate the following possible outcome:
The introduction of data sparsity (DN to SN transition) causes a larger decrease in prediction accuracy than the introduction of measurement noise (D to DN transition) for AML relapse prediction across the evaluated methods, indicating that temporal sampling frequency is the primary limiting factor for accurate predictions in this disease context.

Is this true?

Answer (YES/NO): YES